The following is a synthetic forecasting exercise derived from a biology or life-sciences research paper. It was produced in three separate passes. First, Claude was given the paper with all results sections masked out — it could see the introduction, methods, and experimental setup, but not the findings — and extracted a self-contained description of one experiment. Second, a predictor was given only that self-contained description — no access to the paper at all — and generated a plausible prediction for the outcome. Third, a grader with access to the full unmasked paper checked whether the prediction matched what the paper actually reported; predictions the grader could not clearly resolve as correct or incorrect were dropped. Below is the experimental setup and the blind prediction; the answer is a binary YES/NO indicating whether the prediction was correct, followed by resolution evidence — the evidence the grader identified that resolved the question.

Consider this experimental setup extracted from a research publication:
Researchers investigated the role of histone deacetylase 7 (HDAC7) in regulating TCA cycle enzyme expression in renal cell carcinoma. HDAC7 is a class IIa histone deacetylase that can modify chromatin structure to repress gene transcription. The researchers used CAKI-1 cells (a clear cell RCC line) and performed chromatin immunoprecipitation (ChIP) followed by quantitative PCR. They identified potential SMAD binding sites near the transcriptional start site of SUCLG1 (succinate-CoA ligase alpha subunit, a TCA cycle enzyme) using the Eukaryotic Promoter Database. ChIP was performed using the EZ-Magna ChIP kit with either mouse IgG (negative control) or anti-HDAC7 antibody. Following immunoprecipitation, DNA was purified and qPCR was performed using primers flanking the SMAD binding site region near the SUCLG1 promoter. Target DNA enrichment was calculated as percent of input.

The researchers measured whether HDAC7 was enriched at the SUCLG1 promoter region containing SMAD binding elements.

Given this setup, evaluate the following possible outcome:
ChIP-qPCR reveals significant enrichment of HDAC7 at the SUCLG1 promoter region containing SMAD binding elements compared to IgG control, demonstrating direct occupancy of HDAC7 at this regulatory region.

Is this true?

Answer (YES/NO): YES